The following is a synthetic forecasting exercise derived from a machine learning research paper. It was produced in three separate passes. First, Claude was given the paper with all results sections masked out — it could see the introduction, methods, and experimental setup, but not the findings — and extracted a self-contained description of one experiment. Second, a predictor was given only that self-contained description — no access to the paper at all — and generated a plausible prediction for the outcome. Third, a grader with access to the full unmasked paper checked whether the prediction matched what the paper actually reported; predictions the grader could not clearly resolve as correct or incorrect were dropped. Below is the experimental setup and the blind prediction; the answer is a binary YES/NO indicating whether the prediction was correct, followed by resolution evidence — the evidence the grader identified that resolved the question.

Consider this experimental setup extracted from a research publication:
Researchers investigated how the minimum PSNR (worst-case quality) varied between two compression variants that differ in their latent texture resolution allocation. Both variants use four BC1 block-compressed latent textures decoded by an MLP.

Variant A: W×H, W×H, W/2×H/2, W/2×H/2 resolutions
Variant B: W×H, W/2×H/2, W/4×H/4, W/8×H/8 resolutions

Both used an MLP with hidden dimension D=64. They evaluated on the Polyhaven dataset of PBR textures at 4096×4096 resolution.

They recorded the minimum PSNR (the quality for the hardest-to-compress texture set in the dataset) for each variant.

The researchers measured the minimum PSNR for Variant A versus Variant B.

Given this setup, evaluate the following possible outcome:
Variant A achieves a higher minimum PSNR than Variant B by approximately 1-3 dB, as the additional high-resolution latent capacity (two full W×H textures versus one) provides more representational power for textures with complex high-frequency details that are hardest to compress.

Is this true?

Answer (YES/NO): NO